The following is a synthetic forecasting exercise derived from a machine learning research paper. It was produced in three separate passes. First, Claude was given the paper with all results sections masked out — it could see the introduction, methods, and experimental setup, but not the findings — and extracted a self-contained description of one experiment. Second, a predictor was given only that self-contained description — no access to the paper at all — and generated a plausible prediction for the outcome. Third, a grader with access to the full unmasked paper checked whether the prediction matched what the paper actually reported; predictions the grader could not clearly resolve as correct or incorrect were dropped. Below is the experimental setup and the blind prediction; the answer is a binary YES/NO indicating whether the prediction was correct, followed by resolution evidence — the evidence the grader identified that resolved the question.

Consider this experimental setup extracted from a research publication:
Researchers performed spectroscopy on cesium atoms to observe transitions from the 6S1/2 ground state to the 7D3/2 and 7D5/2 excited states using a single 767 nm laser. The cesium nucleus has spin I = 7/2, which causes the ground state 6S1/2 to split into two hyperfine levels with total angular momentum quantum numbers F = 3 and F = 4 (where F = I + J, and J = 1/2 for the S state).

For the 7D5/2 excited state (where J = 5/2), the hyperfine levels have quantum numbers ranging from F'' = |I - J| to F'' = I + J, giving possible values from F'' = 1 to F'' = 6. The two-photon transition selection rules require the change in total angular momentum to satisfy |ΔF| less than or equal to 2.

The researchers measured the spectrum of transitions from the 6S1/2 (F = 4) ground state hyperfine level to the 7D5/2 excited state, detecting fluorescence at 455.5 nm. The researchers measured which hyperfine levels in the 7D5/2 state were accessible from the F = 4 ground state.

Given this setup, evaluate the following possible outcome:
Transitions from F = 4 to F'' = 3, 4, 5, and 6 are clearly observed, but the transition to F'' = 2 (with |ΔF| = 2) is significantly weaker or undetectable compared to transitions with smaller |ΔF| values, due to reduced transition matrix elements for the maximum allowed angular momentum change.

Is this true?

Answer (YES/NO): NO